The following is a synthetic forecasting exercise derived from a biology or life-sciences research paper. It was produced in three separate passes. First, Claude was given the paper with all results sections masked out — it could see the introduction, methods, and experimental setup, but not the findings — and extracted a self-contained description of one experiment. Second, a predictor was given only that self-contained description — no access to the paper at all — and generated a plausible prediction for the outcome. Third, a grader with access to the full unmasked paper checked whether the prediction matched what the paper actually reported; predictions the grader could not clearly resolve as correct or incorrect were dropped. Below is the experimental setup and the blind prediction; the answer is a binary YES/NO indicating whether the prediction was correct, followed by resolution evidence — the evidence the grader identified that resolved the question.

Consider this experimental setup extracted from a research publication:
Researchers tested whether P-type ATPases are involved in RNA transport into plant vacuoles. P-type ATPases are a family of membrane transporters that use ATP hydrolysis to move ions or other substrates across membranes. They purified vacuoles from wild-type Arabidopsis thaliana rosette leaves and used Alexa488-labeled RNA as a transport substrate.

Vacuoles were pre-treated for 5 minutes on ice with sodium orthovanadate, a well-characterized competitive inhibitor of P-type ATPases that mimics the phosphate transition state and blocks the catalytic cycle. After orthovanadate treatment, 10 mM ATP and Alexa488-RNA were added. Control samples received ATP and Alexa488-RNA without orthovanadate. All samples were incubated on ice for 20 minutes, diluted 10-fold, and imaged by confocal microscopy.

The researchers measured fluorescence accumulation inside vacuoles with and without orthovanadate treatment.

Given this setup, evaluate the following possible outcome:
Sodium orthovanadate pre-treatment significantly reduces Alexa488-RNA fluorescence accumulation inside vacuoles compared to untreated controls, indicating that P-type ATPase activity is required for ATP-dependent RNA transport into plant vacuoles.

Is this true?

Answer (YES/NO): NO